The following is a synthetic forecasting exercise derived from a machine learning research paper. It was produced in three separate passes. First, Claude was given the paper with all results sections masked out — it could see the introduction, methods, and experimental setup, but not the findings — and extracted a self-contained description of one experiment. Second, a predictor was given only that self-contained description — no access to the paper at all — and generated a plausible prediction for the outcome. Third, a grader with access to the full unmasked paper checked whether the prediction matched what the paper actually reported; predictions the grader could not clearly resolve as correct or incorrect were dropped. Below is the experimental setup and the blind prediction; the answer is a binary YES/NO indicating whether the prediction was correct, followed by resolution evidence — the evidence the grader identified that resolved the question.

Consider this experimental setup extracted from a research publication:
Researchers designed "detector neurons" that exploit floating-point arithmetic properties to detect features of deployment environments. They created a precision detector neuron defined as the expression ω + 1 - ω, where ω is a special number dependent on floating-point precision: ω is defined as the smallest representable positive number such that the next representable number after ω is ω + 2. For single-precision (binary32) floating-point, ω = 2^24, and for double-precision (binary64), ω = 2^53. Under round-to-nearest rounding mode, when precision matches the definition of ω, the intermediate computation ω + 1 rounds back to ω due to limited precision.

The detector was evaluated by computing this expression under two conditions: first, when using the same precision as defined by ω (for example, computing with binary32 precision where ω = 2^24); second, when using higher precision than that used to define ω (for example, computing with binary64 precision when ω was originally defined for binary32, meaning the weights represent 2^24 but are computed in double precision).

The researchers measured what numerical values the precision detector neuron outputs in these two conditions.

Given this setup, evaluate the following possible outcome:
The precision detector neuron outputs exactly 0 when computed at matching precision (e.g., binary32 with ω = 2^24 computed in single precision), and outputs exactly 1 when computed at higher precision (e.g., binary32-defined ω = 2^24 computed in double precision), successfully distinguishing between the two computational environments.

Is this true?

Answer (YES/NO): YES